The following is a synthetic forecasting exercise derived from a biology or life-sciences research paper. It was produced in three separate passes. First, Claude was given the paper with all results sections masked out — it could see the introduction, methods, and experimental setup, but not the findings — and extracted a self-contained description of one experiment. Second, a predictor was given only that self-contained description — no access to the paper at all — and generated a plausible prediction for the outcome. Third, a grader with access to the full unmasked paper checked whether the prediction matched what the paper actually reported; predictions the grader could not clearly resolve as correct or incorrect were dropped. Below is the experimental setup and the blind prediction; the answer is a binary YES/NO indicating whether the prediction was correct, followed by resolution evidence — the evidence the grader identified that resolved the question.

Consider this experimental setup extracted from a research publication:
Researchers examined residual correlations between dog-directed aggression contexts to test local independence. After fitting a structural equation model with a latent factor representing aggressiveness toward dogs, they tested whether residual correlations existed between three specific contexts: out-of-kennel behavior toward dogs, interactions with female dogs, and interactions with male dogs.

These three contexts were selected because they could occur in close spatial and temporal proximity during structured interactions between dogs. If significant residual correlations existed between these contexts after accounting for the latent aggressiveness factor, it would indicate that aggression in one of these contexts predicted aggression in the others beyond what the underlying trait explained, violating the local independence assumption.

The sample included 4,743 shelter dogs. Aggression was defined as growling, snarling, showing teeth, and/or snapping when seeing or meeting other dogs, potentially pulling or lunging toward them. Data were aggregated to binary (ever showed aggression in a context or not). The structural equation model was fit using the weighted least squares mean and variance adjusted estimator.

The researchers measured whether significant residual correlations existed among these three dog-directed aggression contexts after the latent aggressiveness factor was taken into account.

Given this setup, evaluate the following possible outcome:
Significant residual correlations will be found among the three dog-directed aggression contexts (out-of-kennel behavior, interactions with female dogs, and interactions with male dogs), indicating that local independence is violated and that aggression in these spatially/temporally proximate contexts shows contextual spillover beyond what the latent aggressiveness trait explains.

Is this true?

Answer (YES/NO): NO